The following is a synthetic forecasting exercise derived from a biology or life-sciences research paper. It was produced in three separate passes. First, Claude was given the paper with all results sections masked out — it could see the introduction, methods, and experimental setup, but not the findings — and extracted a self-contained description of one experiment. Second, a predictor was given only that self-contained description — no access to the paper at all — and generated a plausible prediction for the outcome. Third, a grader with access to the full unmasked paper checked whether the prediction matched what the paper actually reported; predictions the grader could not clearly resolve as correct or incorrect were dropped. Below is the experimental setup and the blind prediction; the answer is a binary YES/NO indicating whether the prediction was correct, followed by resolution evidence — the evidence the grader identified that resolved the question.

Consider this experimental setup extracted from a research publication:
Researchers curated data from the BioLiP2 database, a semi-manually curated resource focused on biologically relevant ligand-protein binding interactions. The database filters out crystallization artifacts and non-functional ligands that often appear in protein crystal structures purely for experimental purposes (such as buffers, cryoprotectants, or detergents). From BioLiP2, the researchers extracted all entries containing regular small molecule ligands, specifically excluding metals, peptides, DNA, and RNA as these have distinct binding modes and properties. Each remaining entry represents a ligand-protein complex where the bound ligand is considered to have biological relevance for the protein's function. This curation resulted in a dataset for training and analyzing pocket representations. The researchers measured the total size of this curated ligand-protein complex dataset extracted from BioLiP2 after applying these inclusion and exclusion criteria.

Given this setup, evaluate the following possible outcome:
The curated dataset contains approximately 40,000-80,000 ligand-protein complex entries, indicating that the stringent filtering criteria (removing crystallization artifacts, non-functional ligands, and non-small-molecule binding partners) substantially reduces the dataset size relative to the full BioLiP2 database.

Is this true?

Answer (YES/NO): NO